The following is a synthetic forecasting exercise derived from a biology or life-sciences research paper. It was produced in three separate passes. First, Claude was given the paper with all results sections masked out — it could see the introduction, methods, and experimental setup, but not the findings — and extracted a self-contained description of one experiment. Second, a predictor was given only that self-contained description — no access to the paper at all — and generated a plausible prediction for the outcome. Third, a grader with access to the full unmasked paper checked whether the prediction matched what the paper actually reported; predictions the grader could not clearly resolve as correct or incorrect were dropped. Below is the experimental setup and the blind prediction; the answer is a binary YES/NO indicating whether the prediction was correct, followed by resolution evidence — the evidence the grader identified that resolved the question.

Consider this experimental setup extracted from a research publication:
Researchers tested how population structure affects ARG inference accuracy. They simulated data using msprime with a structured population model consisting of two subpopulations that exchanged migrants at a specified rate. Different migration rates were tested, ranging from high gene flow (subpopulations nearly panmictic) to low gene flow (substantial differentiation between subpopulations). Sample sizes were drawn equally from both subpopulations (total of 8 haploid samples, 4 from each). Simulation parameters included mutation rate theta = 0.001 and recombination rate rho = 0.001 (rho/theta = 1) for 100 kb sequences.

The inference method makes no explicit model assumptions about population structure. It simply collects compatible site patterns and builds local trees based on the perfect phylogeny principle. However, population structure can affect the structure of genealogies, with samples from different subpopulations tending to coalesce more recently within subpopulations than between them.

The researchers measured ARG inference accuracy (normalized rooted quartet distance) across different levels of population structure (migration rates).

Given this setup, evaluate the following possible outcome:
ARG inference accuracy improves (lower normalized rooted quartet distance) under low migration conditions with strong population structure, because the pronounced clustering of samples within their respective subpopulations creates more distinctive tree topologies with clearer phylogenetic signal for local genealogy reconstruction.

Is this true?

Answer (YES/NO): YES